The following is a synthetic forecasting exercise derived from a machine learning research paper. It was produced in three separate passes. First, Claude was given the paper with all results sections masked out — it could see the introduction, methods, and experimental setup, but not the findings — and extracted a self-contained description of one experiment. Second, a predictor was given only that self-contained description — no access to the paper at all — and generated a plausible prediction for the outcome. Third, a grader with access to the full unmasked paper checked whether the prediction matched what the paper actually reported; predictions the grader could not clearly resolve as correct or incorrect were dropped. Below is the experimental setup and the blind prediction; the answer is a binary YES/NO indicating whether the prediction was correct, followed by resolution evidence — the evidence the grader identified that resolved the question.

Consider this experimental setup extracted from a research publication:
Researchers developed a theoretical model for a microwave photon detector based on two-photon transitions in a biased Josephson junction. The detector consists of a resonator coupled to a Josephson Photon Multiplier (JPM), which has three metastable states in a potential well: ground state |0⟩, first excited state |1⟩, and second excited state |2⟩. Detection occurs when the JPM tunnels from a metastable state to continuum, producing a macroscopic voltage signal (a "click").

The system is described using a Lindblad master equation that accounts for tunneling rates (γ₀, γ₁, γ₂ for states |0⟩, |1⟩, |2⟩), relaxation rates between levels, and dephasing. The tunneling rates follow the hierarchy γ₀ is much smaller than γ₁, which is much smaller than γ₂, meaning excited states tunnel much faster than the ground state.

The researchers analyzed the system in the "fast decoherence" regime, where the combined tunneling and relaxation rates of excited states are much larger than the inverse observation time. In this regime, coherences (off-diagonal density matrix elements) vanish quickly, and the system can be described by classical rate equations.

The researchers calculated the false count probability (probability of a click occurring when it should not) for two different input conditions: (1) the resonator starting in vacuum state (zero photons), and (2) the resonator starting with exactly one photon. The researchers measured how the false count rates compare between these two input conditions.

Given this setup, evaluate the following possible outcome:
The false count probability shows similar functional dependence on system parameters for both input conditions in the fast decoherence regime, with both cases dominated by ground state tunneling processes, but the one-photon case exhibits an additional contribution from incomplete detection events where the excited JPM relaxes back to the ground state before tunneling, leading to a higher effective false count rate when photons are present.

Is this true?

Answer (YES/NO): NO